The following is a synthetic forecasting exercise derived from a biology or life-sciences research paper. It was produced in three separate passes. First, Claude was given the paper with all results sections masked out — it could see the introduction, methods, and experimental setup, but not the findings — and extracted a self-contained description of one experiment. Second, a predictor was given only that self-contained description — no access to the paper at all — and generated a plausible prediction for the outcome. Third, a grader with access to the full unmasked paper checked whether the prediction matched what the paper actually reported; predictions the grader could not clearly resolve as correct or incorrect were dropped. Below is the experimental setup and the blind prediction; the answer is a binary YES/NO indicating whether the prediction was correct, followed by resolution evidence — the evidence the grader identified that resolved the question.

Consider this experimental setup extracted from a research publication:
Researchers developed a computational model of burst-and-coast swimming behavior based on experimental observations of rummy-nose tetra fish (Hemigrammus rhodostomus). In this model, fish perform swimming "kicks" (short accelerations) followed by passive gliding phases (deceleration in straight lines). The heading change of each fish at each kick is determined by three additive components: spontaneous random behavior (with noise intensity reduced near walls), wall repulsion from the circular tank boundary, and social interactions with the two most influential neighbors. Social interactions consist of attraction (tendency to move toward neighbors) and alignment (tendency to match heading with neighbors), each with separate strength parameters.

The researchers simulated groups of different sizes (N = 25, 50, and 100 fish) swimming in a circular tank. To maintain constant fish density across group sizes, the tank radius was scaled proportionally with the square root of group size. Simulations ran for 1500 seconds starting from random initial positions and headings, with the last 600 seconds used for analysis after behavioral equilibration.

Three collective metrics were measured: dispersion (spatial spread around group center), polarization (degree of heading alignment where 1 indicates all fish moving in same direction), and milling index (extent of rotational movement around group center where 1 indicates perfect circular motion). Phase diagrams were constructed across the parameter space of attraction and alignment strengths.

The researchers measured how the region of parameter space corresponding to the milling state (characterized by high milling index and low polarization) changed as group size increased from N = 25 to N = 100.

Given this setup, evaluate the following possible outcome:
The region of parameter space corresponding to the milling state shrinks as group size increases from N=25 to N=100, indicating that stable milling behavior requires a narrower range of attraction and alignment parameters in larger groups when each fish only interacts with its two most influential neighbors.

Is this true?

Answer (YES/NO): NO